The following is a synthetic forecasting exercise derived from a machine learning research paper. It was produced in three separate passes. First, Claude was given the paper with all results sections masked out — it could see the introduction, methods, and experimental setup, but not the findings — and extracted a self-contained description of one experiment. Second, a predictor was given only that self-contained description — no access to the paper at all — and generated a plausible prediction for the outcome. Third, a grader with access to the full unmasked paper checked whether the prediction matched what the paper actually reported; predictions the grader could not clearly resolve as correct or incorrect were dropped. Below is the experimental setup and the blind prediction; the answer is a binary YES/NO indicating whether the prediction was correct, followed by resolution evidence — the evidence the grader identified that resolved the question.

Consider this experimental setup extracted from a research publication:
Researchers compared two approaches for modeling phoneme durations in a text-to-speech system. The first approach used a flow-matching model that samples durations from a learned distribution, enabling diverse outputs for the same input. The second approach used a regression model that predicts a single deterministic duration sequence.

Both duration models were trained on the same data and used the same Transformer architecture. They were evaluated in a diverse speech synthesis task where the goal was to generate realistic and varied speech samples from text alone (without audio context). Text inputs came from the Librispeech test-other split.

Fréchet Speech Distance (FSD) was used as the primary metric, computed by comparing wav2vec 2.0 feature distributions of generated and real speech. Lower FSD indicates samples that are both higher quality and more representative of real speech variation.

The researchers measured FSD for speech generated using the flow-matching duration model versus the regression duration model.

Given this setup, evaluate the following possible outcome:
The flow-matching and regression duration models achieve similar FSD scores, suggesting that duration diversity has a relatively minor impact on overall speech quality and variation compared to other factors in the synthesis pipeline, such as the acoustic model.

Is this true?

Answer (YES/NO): NO